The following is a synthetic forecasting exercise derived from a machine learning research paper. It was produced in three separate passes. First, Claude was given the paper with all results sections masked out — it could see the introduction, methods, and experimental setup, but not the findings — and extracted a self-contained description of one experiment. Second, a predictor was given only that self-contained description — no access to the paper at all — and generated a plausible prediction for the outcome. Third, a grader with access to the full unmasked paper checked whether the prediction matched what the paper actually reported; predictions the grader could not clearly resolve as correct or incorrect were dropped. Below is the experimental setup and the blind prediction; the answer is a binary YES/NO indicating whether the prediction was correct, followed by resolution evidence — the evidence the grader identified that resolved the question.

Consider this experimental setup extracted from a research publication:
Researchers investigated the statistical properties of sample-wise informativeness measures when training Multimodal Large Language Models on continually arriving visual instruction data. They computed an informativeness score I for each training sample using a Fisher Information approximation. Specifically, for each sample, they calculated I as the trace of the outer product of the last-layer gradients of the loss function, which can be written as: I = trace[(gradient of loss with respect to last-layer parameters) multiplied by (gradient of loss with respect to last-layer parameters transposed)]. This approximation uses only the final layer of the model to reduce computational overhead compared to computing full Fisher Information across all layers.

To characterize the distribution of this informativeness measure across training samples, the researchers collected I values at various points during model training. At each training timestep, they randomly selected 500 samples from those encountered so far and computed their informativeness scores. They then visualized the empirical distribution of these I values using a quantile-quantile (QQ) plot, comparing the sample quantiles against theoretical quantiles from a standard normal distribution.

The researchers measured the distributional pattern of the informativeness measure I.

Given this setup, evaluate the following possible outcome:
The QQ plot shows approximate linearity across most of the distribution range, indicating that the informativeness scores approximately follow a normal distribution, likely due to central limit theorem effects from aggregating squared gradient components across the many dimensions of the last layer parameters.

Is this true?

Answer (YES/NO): YES